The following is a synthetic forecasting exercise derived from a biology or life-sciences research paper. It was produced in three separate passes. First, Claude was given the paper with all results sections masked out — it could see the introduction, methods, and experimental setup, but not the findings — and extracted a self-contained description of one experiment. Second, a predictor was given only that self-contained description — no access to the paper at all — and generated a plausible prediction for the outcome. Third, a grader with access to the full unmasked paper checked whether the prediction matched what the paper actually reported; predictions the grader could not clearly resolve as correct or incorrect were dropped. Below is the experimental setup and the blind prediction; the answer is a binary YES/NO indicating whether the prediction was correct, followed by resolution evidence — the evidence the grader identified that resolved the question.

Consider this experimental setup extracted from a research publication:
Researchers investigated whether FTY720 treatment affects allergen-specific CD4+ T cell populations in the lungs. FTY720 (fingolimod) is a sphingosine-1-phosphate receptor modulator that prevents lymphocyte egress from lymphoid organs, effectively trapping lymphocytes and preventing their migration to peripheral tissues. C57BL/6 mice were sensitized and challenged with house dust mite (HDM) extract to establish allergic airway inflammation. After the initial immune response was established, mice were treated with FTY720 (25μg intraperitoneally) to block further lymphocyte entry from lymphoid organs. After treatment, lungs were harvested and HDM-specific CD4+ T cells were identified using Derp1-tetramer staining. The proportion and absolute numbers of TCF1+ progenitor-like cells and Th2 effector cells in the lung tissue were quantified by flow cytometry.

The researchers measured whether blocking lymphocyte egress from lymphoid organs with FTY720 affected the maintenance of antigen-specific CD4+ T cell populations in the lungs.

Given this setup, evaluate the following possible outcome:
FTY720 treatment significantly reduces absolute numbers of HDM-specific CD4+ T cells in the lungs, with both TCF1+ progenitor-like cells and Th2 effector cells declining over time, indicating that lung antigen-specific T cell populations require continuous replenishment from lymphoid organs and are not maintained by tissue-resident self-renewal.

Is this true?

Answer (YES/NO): NO